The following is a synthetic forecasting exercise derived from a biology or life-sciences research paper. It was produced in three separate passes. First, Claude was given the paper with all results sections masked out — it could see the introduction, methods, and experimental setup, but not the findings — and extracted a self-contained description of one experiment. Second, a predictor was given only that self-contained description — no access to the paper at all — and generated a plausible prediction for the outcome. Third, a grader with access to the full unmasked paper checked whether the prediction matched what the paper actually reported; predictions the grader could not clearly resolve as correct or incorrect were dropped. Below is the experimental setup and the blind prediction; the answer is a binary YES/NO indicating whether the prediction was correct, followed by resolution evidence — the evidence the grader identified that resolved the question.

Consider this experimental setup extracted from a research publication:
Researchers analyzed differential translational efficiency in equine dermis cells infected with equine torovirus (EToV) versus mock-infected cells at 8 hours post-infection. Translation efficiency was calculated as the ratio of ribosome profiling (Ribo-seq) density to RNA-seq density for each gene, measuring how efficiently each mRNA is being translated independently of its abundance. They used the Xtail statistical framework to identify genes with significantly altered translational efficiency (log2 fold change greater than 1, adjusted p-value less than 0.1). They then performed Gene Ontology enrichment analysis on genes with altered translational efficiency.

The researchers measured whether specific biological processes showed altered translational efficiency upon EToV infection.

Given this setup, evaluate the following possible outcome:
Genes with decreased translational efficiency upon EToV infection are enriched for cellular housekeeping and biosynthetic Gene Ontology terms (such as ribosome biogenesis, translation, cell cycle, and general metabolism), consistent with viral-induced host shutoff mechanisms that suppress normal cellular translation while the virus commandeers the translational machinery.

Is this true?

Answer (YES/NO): NO